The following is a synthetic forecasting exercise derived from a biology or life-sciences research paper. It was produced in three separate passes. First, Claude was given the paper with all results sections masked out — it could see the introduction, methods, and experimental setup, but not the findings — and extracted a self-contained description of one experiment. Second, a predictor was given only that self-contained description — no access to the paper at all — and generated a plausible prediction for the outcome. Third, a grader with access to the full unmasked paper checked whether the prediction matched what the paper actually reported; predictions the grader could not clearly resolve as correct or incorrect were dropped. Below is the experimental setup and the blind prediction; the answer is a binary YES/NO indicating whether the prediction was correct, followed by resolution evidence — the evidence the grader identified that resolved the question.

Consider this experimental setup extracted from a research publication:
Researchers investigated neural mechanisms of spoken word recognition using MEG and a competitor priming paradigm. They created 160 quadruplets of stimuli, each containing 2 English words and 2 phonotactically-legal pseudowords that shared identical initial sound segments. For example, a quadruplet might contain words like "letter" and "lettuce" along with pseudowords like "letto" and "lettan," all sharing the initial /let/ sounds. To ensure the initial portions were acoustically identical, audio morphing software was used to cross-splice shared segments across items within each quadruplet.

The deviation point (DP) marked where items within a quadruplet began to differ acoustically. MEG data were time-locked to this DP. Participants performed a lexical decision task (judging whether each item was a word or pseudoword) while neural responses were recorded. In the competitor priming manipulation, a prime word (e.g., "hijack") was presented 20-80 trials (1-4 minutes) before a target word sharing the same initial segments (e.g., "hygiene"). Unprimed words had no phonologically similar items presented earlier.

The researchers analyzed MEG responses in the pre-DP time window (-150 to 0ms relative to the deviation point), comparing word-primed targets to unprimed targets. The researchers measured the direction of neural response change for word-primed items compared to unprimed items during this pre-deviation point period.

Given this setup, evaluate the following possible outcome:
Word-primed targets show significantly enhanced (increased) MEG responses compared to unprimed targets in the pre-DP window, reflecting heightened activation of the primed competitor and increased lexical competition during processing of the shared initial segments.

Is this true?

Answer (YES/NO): NO